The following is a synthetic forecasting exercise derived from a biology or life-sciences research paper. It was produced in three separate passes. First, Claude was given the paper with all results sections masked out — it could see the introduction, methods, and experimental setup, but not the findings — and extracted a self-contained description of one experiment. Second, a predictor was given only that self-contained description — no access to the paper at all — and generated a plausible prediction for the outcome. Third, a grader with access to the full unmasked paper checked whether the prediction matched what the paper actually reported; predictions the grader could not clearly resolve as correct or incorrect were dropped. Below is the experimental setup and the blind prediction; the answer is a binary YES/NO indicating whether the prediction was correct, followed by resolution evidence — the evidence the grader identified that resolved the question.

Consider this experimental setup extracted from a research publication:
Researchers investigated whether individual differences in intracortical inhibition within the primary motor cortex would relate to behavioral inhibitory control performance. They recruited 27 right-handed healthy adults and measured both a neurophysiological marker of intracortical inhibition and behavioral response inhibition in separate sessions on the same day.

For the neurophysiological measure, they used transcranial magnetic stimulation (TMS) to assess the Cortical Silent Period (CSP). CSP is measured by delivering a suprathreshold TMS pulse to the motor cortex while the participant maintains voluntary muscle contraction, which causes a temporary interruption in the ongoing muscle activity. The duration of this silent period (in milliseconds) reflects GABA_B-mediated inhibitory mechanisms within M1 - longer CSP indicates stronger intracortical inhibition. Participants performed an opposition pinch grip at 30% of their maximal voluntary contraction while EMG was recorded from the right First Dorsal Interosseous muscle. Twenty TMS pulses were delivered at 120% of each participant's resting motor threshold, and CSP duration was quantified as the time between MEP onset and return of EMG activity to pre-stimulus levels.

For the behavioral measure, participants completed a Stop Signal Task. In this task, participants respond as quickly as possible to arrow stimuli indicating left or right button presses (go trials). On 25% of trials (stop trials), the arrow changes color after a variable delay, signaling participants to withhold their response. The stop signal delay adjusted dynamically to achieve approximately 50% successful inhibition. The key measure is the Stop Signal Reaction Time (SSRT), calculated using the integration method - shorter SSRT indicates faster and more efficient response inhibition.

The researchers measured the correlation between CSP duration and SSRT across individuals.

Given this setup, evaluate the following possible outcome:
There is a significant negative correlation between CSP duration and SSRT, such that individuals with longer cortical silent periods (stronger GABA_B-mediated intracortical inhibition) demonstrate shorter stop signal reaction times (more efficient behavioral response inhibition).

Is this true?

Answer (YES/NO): NO